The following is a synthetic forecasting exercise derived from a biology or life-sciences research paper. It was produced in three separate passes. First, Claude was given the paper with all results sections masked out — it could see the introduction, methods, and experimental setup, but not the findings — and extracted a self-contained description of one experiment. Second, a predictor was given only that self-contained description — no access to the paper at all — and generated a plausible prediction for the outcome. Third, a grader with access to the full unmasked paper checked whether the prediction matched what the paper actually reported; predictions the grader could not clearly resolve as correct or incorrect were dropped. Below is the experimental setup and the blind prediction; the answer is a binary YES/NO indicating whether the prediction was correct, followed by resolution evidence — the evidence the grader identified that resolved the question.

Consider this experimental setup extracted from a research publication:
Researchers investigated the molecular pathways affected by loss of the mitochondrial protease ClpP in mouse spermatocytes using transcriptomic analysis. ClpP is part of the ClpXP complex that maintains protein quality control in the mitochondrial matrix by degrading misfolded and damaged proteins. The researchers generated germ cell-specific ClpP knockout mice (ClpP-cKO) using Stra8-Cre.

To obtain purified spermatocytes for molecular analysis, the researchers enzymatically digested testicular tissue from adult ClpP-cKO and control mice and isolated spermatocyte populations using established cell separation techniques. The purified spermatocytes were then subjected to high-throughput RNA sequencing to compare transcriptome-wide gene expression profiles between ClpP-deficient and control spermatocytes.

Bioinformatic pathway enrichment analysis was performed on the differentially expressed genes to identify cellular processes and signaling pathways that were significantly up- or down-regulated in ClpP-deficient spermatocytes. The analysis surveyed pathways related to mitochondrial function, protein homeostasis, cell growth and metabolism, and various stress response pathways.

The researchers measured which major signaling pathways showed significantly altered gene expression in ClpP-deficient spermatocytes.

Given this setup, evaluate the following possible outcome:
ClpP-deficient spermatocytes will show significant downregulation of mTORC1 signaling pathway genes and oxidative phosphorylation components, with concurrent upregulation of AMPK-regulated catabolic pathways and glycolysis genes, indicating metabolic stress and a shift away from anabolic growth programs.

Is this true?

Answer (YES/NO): NO